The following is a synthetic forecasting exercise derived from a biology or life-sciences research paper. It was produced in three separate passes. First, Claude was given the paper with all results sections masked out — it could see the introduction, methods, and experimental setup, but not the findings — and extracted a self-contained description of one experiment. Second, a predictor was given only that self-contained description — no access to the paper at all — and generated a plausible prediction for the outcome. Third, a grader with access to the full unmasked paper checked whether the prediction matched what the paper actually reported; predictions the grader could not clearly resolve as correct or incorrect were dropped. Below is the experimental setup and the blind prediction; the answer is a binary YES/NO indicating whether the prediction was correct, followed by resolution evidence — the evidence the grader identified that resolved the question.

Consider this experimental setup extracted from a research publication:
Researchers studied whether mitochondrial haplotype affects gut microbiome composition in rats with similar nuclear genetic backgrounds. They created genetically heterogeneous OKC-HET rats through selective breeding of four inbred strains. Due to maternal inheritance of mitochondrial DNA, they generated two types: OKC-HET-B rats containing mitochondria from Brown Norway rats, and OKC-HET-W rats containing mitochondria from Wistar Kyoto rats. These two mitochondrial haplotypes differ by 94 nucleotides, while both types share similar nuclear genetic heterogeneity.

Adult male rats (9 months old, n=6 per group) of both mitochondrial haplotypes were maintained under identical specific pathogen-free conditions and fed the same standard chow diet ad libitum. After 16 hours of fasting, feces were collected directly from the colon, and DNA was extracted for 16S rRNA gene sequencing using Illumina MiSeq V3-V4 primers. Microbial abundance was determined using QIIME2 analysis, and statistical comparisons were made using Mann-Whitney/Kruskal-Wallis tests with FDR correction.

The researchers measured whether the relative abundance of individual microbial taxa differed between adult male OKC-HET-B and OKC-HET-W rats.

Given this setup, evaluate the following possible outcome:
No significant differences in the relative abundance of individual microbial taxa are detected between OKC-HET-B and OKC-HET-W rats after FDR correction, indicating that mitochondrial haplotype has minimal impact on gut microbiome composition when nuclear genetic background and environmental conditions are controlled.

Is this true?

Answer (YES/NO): NO